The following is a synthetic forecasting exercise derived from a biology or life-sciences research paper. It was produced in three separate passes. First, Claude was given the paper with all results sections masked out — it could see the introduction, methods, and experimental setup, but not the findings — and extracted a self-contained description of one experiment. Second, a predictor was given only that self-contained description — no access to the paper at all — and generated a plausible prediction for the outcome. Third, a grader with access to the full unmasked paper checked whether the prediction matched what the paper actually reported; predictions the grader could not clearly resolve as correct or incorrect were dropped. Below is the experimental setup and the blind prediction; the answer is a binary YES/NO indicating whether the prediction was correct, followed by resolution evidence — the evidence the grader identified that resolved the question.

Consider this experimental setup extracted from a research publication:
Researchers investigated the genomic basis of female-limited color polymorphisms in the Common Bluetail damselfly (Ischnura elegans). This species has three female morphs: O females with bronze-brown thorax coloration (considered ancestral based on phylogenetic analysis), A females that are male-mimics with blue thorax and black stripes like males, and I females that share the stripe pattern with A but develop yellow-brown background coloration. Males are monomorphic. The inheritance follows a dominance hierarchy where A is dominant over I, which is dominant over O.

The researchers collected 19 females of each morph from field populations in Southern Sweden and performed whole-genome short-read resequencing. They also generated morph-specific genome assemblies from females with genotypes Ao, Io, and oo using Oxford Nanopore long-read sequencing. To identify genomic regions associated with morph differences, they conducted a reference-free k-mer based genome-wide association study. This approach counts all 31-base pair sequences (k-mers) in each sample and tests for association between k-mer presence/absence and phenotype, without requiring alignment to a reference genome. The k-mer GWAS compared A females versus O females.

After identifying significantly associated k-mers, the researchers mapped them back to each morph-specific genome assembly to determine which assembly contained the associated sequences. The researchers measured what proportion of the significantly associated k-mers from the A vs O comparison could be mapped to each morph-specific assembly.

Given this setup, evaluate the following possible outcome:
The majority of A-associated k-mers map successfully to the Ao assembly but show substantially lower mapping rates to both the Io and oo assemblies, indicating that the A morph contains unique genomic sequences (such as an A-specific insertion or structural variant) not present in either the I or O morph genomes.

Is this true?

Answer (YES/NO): YES